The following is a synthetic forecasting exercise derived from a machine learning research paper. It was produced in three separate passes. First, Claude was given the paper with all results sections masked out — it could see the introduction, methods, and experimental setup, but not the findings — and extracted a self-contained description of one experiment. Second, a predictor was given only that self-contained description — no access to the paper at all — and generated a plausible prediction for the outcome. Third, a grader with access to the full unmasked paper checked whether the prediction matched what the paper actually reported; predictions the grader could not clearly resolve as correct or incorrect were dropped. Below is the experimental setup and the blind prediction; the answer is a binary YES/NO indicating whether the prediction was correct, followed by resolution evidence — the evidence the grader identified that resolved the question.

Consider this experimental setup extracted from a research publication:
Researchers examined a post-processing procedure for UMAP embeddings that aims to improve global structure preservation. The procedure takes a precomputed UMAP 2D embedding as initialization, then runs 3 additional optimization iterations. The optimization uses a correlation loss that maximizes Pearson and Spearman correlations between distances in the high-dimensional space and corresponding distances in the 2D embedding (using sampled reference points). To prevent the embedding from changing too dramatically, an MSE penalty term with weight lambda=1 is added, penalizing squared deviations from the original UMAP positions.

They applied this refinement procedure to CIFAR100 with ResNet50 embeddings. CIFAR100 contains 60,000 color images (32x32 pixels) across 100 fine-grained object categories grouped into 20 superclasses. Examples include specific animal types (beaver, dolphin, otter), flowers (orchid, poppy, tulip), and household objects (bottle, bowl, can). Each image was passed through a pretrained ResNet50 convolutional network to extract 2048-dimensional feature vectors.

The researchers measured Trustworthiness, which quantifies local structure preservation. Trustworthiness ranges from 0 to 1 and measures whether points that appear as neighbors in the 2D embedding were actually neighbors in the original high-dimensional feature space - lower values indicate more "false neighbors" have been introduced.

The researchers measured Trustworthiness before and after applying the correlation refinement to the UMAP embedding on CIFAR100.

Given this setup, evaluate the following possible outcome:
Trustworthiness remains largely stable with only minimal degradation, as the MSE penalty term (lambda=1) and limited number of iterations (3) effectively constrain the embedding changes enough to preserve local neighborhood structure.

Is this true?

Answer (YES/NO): NO